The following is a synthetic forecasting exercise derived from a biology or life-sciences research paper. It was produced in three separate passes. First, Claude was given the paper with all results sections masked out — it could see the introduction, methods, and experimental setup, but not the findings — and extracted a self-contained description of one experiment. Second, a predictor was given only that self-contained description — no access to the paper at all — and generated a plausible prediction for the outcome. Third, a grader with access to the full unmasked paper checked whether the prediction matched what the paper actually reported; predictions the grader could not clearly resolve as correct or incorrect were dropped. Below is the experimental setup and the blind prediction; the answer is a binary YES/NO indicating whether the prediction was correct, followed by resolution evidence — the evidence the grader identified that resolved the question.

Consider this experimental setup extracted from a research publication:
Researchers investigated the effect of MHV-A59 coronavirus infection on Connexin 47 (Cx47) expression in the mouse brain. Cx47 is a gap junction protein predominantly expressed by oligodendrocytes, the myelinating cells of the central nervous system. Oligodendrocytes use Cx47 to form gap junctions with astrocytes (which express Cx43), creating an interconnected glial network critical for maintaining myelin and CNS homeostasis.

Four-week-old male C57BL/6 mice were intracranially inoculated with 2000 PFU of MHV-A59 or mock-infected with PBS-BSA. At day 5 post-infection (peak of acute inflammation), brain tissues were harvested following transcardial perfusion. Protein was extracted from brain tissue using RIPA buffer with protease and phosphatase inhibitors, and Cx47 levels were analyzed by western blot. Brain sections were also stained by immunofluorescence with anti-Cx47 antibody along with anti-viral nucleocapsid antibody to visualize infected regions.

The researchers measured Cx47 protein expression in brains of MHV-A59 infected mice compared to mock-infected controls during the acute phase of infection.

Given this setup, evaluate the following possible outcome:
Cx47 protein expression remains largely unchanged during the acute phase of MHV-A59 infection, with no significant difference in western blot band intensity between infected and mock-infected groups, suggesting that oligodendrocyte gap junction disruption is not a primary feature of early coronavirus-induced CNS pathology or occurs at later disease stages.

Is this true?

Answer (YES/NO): NO